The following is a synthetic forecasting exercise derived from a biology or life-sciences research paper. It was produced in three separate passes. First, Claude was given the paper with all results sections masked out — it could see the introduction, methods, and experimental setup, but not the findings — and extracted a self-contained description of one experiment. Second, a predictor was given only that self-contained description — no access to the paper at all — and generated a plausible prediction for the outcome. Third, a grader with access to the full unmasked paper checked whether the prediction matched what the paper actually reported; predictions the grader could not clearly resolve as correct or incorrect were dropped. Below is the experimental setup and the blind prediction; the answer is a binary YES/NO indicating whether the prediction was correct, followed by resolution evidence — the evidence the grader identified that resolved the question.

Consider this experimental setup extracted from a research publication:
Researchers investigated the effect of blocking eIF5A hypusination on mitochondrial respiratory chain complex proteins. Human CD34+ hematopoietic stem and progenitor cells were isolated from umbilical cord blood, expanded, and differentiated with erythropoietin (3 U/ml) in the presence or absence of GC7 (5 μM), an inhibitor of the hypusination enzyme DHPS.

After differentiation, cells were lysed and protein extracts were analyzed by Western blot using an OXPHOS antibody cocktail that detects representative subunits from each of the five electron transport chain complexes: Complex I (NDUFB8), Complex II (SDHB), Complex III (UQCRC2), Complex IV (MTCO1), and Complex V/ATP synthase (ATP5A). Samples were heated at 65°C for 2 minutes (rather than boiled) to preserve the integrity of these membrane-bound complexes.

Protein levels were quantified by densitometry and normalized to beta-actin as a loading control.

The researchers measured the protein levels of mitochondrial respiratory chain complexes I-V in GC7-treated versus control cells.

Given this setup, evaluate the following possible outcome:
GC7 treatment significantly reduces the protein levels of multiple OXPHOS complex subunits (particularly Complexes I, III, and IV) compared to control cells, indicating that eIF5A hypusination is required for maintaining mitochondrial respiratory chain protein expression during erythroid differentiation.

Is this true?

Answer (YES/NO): YES